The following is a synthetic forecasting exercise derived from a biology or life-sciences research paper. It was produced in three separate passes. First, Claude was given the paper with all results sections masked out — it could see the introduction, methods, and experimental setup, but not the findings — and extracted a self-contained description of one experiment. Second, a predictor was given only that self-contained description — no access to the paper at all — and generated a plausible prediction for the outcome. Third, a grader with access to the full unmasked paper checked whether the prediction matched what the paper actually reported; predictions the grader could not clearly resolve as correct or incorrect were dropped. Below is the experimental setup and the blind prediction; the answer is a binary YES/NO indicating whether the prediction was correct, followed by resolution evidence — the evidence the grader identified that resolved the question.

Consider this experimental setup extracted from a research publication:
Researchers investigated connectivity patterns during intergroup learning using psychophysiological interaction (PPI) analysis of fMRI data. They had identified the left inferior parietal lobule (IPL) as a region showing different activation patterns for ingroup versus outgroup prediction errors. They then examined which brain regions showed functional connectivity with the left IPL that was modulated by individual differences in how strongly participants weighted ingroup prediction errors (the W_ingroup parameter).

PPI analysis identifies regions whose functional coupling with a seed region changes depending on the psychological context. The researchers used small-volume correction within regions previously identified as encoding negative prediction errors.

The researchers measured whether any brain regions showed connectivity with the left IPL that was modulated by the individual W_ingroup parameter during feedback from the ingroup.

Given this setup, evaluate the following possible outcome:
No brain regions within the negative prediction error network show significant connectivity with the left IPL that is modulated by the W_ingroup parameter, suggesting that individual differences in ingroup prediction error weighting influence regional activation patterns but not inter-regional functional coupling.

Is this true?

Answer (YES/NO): NO